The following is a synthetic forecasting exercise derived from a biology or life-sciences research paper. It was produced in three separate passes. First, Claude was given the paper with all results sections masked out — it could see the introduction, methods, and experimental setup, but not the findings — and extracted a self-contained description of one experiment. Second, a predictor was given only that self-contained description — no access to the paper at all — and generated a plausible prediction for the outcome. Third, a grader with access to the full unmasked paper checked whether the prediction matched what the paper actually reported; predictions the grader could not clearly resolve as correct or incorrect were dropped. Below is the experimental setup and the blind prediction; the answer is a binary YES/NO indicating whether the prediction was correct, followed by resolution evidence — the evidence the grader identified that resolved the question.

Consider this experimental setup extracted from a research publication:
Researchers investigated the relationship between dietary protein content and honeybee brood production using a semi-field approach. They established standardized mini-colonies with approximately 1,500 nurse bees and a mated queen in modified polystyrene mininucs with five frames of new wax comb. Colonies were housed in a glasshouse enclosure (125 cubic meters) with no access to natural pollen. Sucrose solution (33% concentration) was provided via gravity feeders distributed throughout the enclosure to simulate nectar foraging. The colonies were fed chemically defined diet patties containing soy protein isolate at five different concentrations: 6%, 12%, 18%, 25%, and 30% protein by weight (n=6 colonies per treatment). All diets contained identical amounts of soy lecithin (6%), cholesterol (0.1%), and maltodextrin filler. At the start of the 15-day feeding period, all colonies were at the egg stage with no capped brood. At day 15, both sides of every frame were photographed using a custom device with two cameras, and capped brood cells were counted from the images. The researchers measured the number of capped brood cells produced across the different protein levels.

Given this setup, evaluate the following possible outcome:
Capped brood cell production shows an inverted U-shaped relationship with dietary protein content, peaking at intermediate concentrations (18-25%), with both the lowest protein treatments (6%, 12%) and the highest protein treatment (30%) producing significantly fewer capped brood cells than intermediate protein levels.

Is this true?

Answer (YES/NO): NO